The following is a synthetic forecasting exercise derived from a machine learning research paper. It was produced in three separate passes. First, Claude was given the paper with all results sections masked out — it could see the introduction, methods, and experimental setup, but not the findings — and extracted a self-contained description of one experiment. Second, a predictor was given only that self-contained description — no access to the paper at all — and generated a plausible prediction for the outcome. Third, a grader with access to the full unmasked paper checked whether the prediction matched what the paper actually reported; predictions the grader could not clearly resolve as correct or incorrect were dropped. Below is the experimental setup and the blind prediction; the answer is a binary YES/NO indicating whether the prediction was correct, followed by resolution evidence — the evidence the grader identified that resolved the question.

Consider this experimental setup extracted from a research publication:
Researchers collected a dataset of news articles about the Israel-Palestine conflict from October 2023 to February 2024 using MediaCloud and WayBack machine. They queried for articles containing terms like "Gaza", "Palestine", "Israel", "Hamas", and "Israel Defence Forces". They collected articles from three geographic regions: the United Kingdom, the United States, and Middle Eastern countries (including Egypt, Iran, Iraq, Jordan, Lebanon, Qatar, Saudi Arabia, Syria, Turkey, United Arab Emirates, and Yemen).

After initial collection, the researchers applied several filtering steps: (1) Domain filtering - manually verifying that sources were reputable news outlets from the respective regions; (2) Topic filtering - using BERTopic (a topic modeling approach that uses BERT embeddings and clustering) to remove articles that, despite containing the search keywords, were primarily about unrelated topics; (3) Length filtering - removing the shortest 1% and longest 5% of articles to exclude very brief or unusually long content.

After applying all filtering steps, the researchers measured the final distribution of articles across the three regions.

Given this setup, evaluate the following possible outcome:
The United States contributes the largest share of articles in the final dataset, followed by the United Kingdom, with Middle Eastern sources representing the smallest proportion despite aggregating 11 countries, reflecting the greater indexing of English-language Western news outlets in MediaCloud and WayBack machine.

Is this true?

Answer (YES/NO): YES